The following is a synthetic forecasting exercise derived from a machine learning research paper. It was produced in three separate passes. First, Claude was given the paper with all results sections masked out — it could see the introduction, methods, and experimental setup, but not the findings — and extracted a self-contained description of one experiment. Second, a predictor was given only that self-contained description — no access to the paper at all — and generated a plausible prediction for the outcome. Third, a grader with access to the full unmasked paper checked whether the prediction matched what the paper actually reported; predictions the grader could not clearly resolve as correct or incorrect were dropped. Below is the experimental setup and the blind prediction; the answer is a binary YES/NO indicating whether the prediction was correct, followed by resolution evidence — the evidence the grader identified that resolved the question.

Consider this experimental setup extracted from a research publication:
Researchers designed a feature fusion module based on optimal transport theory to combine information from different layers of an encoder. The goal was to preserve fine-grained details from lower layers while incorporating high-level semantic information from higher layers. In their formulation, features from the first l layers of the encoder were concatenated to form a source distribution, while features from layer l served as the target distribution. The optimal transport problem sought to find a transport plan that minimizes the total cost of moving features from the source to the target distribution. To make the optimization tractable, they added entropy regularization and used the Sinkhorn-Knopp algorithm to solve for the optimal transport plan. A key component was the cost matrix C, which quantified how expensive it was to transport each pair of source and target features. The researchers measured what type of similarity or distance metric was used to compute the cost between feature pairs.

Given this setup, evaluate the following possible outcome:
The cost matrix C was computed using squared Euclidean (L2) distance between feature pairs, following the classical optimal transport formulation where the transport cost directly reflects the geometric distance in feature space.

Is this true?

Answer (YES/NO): NO